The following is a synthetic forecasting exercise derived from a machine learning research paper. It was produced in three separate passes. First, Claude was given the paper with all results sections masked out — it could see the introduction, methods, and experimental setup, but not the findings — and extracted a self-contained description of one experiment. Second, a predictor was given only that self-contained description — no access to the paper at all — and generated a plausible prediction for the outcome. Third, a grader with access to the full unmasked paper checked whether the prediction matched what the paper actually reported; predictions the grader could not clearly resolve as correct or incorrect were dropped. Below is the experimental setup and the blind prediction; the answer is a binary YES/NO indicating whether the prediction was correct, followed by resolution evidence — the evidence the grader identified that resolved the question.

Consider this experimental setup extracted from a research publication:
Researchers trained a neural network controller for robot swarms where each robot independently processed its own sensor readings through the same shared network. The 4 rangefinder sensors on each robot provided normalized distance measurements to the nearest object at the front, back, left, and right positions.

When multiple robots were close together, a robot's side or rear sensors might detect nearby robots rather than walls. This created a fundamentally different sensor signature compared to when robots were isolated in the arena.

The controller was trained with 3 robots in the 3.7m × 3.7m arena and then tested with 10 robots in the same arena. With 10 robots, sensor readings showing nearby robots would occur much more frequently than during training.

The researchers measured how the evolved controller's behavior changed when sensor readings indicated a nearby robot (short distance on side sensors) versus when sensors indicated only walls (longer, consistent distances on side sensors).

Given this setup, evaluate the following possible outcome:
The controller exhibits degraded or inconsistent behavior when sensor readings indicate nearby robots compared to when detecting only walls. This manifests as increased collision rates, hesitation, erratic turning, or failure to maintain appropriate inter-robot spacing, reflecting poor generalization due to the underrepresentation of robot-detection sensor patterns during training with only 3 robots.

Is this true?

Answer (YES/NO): NO